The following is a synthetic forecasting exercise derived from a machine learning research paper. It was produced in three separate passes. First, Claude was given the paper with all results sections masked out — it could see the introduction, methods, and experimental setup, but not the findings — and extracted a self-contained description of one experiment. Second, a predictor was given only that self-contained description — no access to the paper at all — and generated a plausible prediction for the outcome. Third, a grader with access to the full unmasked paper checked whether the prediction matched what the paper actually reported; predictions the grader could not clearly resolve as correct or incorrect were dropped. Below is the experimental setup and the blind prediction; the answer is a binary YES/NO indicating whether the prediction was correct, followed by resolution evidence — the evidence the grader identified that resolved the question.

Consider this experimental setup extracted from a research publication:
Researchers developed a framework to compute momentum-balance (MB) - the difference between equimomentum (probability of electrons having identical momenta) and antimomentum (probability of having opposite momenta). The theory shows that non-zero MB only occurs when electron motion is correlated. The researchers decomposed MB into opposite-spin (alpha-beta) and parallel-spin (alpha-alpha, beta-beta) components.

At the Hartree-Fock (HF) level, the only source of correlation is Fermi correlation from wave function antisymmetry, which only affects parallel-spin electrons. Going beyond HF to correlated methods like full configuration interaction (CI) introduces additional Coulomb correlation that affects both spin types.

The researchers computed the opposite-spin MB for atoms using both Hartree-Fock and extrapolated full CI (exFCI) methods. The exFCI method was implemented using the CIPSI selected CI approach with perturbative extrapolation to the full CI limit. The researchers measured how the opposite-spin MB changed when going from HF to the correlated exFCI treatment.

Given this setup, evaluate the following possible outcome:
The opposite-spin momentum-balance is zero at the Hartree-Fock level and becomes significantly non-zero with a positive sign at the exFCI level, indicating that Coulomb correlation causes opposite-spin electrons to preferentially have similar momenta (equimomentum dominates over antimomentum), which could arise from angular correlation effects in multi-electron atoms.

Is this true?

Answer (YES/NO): YES